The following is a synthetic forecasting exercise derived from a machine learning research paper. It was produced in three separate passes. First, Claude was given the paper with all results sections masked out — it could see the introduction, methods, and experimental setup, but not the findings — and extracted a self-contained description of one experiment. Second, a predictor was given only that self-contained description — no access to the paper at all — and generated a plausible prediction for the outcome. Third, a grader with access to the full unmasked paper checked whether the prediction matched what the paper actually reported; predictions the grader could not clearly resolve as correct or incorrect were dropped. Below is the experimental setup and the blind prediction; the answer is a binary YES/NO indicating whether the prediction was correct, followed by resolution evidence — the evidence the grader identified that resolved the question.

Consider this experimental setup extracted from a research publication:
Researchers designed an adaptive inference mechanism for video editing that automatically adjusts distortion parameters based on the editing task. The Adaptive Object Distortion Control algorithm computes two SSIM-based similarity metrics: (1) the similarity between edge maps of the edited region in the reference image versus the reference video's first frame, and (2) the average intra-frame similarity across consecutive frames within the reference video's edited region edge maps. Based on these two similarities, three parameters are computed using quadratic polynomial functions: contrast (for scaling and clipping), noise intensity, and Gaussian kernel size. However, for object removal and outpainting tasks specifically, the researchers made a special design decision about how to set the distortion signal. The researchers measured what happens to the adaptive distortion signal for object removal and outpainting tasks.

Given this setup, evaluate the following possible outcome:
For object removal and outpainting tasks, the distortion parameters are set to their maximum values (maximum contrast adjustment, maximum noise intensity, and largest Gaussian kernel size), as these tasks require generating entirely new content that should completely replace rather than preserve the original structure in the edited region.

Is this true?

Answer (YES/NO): NO